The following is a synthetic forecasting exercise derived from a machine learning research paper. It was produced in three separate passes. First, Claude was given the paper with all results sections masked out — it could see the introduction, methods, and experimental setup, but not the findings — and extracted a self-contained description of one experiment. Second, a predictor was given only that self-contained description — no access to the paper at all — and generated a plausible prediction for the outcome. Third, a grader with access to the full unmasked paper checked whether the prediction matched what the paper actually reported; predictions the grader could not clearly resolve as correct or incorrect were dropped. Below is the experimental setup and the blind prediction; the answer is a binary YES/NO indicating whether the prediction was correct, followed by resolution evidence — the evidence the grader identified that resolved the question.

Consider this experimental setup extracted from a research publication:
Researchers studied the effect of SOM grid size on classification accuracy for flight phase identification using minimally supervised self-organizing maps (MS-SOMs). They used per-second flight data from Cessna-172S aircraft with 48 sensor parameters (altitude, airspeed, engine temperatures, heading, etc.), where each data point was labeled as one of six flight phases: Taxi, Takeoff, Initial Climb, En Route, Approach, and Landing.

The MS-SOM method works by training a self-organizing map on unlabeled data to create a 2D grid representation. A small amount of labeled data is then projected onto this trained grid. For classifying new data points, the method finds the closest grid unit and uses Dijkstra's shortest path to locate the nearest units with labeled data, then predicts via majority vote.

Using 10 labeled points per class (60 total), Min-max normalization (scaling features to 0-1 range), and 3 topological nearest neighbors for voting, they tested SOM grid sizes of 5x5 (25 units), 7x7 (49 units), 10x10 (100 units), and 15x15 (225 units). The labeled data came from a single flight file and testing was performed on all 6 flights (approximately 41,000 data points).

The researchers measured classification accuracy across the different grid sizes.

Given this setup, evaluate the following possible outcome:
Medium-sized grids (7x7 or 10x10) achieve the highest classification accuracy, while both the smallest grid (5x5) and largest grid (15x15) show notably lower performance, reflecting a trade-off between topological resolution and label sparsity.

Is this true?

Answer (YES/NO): NO